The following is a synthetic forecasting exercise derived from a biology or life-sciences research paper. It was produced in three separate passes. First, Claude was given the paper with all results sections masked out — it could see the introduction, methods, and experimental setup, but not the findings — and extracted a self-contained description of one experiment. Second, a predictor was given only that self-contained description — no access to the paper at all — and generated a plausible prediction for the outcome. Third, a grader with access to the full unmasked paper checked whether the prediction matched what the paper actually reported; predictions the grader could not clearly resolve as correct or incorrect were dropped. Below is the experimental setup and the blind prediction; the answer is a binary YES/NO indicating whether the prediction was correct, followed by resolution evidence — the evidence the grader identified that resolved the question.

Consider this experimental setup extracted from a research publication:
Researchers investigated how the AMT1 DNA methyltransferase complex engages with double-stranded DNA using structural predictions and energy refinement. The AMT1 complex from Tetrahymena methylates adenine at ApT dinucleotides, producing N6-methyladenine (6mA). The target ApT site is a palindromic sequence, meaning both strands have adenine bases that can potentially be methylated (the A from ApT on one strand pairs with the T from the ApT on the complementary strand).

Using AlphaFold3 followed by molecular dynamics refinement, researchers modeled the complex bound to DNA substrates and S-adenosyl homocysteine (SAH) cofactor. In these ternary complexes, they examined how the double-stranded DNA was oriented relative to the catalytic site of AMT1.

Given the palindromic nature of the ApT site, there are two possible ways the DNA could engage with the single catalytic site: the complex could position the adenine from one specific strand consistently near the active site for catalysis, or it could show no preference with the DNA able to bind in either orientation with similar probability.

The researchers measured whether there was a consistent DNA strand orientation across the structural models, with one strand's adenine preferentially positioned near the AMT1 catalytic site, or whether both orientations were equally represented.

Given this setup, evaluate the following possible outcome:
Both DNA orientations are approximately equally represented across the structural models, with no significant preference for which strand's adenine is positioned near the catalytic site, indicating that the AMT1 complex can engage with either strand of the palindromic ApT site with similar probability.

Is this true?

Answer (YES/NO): YES